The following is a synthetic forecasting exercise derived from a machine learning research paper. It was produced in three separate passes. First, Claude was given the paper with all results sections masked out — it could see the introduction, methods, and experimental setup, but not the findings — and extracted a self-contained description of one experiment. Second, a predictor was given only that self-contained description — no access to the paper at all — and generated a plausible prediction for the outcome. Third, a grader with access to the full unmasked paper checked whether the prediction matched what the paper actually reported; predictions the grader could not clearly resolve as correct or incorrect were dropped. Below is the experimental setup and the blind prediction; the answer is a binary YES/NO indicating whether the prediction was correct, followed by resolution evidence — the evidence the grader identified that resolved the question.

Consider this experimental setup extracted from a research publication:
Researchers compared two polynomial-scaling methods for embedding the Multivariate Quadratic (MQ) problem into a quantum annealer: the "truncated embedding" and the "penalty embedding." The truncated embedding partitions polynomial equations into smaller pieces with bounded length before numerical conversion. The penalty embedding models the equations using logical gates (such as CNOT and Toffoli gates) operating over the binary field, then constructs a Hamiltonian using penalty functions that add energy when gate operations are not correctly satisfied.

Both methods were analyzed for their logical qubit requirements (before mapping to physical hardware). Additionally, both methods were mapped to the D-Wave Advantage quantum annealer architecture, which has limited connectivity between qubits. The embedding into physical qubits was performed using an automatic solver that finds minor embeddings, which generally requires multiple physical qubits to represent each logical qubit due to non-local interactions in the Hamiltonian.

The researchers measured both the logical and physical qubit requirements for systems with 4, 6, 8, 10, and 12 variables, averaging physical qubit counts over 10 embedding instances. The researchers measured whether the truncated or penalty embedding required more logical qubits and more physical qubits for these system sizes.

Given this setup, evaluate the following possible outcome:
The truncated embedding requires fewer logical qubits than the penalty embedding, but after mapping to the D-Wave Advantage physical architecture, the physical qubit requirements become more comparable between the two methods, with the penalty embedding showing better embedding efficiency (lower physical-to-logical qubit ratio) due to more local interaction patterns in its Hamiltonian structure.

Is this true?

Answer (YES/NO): NO